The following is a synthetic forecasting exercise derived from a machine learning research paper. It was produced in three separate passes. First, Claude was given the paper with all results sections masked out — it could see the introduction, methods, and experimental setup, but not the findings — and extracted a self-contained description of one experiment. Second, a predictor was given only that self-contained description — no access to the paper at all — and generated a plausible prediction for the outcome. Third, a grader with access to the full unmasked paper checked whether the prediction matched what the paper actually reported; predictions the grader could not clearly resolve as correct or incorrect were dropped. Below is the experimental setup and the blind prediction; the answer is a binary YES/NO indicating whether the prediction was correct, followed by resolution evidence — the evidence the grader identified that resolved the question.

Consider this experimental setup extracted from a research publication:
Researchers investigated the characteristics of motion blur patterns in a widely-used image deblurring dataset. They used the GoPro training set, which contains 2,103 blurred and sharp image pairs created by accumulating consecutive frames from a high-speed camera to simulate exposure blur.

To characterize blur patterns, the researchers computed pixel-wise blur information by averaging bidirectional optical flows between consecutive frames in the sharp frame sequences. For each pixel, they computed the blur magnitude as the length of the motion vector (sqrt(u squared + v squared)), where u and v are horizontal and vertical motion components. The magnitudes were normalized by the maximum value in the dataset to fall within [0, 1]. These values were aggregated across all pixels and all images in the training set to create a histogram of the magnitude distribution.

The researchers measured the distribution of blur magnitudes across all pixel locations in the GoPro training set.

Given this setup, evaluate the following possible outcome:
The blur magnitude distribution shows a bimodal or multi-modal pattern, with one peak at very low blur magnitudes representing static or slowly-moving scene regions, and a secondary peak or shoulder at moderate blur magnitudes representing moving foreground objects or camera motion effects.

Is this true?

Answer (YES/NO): NO